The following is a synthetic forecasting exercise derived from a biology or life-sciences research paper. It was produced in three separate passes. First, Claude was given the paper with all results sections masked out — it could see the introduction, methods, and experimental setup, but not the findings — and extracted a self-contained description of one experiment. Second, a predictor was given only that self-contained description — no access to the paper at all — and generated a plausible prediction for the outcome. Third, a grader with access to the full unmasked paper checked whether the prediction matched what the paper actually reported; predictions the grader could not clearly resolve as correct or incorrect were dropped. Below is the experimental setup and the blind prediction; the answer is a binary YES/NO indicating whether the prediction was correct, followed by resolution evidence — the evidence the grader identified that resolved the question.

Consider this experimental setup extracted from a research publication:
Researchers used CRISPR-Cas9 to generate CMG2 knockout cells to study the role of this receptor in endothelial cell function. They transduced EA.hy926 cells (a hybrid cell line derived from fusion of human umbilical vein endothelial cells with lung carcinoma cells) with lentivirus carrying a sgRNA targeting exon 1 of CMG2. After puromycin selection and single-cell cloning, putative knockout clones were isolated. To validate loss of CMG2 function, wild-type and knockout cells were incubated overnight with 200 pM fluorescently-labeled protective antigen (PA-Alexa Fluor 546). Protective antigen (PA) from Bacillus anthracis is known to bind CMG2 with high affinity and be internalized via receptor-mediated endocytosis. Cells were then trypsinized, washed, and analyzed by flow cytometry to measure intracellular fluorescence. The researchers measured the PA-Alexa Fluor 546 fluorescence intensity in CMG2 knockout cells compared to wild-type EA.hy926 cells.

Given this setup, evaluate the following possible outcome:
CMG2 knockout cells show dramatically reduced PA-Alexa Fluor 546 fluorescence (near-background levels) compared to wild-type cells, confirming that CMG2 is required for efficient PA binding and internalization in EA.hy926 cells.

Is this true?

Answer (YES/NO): YES